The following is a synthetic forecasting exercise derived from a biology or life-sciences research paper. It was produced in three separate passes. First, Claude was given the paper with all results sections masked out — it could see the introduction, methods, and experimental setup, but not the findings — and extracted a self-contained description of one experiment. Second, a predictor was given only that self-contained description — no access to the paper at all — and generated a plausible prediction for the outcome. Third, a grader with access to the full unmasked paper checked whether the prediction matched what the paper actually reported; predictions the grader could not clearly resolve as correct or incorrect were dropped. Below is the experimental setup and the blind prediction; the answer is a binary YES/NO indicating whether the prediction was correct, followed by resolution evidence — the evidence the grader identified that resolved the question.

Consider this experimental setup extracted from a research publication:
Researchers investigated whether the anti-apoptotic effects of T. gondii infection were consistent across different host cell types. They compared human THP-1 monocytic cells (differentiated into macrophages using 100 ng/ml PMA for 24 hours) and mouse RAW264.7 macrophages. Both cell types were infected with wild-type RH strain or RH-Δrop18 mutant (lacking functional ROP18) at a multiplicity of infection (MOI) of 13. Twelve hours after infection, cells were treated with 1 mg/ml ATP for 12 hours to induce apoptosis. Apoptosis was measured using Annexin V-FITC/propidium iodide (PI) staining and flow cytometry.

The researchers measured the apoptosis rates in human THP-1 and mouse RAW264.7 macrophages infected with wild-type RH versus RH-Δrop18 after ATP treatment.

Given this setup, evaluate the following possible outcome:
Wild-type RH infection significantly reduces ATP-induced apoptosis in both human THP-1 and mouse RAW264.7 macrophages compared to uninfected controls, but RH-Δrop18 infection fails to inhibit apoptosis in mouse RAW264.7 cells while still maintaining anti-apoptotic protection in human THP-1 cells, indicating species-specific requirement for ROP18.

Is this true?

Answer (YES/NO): NO